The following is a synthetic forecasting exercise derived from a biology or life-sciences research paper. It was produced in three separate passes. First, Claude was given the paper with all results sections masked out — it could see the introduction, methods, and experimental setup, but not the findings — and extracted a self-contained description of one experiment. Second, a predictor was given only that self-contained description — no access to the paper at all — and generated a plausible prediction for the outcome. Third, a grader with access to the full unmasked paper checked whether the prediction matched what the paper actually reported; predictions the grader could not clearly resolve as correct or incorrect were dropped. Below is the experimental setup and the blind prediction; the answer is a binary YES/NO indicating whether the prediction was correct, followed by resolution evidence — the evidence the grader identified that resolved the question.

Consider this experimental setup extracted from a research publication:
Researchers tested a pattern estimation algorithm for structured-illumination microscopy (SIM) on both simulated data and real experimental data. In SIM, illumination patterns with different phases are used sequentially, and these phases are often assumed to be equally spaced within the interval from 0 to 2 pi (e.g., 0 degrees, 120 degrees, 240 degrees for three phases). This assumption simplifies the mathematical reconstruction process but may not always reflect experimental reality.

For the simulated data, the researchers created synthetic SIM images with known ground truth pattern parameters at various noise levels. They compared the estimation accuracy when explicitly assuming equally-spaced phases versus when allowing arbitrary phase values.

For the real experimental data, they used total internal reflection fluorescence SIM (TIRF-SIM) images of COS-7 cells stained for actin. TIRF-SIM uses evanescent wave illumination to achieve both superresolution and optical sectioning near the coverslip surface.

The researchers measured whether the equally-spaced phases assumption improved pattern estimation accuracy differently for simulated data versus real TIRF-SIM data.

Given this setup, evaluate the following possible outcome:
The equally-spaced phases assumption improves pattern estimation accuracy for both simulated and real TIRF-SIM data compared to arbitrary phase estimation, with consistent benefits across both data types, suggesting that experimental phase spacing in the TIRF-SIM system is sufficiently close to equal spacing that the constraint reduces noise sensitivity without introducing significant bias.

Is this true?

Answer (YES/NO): NO